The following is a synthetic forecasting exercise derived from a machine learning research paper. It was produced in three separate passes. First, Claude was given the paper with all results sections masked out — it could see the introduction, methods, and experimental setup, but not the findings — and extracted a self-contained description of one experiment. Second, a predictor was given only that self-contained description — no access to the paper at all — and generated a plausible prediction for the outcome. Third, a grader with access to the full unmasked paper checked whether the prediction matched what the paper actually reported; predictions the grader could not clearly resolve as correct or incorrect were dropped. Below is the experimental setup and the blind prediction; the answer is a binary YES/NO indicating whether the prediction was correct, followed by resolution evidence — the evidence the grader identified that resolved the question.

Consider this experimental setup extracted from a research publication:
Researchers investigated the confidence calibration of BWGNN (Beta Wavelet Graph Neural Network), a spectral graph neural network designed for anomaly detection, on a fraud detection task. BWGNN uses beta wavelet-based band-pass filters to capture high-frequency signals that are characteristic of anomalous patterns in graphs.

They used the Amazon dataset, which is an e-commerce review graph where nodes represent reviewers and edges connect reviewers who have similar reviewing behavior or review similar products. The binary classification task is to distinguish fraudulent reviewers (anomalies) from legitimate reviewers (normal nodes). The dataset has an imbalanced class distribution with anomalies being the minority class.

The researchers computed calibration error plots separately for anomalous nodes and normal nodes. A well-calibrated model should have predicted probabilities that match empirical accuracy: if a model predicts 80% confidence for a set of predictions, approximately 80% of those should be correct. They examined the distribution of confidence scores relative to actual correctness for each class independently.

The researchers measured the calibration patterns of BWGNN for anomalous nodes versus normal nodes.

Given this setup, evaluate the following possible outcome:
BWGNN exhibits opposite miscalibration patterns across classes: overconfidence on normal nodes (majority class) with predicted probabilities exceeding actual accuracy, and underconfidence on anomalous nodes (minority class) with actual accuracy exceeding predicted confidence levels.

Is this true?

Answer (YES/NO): NO